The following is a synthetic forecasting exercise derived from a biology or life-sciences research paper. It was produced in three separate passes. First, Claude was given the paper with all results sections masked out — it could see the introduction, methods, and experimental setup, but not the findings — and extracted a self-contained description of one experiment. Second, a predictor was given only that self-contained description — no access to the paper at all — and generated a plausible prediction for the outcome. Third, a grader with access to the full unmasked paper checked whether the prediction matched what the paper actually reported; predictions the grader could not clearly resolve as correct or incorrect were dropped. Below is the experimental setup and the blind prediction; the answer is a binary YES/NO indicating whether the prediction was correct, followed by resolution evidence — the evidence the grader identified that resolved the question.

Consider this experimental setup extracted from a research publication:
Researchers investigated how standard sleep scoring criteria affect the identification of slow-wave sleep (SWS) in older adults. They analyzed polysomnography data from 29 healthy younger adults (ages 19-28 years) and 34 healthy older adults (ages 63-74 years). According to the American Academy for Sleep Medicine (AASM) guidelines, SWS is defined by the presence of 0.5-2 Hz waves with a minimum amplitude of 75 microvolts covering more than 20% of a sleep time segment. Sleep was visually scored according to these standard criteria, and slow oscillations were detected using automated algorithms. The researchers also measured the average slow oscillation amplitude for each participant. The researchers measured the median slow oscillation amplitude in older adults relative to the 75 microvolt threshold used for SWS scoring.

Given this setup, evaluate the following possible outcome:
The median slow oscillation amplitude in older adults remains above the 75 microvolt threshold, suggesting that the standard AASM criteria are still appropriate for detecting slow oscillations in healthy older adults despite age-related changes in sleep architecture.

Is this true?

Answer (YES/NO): NO